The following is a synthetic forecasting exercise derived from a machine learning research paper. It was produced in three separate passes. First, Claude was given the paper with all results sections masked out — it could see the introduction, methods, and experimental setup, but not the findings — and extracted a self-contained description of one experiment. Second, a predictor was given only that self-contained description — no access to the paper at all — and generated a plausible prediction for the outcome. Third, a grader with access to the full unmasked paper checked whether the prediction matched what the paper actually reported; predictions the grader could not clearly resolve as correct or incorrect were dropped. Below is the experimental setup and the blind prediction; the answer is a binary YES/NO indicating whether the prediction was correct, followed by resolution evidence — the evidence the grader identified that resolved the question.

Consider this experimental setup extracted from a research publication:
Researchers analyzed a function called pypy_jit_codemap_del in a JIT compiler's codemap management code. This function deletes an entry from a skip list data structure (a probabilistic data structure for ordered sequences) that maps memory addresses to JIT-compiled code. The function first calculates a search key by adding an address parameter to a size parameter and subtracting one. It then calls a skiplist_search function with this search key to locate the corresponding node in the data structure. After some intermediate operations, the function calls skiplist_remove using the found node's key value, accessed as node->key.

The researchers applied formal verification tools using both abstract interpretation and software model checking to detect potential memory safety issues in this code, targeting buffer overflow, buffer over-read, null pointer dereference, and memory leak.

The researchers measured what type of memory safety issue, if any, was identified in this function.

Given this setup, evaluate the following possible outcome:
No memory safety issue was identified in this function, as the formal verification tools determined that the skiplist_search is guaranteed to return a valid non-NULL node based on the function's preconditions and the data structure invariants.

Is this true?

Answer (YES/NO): NO